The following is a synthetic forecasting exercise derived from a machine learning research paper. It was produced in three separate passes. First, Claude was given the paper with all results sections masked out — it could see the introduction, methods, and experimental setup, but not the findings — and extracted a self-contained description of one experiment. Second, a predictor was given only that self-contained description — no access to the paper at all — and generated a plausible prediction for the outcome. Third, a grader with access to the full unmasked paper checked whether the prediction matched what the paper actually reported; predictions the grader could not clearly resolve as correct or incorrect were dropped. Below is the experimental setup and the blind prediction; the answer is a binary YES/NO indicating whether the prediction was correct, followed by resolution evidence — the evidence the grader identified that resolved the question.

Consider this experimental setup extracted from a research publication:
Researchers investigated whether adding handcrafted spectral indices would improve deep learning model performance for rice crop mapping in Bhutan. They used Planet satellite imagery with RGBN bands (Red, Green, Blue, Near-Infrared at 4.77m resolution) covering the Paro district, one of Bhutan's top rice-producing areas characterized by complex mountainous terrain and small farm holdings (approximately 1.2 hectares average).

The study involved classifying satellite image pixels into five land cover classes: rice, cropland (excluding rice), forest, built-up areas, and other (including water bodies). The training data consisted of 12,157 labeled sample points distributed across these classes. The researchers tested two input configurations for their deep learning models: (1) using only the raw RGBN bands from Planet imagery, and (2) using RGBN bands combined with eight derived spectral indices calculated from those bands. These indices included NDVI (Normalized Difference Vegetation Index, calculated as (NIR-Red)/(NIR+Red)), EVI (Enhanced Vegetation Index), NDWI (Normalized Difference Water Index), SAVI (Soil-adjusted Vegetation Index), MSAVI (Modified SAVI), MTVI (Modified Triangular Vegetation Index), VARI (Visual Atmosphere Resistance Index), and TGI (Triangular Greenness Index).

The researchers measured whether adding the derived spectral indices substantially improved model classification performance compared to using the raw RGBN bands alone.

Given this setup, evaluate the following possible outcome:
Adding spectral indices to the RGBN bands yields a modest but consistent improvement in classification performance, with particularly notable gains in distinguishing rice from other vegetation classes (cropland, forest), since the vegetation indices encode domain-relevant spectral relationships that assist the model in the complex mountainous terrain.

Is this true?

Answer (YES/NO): NO